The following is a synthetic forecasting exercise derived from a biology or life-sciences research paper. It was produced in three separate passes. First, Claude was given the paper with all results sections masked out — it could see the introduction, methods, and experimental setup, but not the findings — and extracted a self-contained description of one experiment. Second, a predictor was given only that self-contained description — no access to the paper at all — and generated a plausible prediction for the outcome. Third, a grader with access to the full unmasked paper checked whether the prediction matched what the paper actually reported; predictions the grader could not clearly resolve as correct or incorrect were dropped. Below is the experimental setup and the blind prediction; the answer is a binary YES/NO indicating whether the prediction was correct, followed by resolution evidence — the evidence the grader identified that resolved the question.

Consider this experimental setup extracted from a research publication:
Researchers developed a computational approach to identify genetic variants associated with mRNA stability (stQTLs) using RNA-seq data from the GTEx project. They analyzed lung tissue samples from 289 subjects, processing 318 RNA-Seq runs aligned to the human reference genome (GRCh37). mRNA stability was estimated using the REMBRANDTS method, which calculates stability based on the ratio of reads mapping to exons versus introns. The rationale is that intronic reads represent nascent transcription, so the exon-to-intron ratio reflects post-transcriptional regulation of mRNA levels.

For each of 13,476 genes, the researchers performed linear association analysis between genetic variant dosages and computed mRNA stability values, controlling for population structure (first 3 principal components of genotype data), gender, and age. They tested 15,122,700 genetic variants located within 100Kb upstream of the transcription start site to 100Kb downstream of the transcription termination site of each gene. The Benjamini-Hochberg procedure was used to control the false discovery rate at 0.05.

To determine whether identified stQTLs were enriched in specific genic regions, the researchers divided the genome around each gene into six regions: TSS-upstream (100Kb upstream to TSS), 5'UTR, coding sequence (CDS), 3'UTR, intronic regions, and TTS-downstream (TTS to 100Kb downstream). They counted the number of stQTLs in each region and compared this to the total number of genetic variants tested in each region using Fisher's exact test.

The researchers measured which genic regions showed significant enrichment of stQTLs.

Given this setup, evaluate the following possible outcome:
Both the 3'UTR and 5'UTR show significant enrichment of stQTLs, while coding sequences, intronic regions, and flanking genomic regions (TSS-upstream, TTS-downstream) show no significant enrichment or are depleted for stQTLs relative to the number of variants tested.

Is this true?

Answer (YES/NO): NO